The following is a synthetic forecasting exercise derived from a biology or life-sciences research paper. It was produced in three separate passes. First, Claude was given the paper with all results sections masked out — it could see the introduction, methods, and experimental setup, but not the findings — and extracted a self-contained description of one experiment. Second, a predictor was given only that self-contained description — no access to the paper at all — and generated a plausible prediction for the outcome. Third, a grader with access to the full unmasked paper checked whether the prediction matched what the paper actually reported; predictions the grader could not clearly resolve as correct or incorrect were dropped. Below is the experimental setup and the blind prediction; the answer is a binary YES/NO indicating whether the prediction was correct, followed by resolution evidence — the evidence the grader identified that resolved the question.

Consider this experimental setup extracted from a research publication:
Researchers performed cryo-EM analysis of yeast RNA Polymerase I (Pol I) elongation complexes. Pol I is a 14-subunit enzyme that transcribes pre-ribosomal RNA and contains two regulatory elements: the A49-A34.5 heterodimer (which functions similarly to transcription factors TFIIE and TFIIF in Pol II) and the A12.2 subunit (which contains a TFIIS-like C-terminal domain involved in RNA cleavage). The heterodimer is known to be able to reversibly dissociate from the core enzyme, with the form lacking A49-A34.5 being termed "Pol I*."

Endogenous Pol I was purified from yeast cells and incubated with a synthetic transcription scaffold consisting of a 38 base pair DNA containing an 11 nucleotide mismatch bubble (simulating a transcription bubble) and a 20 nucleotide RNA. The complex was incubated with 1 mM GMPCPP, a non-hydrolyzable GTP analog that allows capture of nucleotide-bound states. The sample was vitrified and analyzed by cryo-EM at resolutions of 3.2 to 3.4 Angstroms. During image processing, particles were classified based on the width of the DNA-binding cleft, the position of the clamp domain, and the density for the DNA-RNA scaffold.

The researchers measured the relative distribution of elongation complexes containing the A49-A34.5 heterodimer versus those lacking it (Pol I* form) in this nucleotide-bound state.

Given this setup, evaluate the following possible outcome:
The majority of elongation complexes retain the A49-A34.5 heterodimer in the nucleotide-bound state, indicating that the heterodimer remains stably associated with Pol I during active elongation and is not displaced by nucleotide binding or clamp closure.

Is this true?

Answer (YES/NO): NO